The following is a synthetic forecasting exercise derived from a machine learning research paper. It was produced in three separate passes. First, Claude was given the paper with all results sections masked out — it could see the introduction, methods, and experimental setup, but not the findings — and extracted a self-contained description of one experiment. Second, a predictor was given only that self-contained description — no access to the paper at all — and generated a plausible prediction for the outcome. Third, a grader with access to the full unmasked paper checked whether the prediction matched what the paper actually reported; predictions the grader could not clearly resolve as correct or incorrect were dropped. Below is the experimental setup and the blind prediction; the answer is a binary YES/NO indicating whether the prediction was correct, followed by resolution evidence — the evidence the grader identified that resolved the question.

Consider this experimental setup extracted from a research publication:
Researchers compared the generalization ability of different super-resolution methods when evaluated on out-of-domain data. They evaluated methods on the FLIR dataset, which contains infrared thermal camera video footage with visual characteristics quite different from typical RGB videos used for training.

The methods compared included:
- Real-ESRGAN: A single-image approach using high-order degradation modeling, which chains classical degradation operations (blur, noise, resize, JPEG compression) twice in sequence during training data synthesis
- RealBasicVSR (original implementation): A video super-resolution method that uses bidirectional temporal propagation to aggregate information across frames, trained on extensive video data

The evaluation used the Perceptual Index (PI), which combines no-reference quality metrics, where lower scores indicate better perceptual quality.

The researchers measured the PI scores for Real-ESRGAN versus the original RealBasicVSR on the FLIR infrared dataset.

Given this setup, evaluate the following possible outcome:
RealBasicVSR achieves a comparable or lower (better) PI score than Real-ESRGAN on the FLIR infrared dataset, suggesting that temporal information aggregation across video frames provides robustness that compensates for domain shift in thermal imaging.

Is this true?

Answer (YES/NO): YES